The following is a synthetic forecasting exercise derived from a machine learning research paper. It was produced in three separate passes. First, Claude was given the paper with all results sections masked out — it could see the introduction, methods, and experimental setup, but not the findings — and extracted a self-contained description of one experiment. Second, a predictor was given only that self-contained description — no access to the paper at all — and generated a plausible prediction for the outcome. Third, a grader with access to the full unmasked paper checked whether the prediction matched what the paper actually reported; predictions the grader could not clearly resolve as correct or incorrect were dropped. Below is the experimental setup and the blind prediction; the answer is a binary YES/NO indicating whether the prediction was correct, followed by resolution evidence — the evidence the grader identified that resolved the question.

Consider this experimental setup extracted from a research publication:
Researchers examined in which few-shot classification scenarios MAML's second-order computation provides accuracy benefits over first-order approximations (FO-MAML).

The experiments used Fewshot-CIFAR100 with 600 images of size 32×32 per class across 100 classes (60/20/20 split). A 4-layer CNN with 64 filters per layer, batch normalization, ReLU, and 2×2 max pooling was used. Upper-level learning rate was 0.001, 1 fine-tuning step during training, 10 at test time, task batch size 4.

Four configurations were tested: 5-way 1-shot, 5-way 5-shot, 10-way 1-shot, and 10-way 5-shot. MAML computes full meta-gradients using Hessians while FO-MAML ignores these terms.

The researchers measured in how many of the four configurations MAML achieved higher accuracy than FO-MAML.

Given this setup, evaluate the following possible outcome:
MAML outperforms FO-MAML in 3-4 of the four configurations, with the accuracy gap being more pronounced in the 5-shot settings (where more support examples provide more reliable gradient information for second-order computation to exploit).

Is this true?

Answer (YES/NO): NO